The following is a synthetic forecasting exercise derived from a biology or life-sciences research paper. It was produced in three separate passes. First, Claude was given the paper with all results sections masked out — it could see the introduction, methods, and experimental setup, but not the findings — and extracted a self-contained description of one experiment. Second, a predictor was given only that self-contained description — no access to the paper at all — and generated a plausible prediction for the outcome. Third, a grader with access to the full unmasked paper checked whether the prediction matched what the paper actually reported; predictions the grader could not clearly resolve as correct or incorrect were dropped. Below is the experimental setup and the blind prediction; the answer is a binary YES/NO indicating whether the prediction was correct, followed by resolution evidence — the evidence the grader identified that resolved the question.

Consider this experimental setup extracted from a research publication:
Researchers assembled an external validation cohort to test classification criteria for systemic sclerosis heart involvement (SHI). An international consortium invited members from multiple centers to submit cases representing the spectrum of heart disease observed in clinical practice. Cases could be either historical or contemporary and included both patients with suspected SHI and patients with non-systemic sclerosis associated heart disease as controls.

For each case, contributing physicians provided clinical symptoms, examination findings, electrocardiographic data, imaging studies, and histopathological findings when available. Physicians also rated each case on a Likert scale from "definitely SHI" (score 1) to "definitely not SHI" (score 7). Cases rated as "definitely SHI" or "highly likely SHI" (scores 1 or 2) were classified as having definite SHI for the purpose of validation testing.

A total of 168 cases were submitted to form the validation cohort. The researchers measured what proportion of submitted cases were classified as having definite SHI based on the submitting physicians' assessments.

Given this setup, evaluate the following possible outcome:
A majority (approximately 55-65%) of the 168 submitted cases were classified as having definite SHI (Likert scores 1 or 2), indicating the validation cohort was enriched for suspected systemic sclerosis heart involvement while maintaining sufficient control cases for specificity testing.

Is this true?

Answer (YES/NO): NO